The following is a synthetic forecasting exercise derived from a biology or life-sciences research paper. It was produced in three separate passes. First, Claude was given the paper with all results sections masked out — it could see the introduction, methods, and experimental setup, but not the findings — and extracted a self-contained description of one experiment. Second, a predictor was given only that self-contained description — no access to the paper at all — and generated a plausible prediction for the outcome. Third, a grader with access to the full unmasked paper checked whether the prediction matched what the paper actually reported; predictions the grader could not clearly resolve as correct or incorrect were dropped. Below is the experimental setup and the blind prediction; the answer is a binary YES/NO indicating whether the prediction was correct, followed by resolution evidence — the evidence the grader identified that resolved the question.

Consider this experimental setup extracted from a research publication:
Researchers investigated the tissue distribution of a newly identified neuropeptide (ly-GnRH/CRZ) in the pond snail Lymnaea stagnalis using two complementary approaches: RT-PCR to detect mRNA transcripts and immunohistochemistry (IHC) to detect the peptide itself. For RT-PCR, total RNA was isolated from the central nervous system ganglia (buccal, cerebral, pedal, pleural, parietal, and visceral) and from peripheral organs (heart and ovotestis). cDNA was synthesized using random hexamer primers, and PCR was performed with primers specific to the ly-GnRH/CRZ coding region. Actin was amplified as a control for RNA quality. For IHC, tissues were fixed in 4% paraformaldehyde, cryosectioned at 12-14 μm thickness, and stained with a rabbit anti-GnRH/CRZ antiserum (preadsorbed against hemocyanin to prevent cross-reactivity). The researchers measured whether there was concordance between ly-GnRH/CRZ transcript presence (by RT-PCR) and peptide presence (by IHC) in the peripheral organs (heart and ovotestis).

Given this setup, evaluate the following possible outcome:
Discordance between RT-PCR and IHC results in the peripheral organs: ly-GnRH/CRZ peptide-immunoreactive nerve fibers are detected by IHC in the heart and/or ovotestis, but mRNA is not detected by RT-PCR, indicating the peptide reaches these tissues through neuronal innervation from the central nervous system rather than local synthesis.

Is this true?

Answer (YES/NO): NO